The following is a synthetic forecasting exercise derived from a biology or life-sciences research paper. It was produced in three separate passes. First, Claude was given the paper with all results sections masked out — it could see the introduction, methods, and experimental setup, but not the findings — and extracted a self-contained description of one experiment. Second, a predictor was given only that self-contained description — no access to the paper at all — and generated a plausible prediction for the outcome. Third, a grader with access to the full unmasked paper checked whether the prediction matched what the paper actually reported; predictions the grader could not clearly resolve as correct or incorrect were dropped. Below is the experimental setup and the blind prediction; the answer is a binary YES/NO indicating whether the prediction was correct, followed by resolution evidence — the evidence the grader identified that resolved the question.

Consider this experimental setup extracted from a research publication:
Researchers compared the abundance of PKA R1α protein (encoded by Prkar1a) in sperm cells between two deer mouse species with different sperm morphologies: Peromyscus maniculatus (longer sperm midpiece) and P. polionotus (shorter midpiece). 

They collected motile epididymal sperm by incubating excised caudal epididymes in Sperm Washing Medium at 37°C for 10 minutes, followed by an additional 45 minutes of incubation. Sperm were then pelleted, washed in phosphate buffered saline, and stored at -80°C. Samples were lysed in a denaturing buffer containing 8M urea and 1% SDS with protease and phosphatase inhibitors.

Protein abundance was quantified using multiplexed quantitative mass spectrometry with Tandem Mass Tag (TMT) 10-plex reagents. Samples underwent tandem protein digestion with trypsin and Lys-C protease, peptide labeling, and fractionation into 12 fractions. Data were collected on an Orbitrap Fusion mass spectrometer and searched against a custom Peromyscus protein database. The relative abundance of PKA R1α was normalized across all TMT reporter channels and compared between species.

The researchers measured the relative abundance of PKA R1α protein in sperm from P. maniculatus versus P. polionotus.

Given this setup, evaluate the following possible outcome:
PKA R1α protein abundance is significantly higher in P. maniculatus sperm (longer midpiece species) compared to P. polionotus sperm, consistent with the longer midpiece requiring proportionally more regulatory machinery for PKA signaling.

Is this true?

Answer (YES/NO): NO